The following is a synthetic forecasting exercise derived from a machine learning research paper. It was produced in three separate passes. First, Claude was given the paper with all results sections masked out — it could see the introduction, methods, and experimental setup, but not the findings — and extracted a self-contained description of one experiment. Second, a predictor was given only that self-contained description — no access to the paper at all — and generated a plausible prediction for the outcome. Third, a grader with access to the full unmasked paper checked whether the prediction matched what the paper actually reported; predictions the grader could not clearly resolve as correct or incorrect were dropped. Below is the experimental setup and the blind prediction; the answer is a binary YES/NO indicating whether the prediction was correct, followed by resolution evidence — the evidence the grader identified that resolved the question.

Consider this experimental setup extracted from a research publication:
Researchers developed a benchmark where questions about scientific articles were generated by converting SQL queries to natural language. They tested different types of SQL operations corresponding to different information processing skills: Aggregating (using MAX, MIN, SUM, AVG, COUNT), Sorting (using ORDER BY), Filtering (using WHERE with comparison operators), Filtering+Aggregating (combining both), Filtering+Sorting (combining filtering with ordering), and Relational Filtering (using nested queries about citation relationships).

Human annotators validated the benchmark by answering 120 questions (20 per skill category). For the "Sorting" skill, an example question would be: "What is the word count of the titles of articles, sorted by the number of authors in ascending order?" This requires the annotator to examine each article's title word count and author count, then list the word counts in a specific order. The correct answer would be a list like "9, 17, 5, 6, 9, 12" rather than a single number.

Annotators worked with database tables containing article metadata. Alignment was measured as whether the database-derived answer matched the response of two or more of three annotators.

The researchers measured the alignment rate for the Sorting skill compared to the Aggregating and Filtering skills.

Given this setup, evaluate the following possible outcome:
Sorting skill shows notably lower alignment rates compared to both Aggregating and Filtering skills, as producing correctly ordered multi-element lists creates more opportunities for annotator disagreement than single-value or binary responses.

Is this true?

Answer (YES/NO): YES